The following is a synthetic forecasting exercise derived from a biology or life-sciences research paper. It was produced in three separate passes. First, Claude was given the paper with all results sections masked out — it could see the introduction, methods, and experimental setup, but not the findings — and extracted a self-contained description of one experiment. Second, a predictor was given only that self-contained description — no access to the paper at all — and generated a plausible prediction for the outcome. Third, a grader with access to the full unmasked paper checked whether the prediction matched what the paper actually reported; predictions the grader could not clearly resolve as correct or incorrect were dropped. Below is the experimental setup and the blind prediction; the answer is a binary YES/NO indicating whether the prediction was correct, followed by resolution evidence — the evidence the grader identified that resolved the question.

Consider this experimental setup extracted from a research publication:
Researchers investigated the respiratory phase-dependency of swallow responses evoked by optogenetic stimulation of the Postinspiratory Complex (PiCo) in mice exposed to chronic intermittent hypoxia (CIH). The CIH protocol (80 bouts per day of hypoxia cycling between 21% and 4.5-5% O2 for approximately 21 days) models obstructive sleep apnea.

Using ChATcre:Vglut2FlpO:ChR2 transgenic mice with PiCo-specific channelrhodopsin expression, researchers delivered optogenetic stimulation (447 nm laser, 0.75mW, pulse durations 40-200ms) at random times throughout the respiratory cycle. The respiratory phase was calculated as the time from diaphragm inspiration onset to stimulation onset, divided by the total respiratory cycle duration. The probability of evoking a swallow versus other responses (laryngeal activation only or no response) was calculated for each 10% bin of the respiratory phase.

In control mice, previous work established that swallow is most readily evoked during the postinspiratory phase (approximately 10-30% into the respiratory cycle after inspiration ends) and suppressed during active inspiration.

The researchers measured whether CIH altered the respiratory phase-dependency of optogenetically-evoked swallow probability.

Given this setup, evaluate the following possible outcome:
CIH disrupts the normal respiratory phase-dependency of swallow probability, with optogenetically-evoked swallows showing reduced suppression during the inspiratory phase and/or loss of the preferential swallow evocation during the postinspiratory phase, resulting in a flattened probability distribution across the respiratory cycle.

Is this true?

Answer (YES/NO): NO